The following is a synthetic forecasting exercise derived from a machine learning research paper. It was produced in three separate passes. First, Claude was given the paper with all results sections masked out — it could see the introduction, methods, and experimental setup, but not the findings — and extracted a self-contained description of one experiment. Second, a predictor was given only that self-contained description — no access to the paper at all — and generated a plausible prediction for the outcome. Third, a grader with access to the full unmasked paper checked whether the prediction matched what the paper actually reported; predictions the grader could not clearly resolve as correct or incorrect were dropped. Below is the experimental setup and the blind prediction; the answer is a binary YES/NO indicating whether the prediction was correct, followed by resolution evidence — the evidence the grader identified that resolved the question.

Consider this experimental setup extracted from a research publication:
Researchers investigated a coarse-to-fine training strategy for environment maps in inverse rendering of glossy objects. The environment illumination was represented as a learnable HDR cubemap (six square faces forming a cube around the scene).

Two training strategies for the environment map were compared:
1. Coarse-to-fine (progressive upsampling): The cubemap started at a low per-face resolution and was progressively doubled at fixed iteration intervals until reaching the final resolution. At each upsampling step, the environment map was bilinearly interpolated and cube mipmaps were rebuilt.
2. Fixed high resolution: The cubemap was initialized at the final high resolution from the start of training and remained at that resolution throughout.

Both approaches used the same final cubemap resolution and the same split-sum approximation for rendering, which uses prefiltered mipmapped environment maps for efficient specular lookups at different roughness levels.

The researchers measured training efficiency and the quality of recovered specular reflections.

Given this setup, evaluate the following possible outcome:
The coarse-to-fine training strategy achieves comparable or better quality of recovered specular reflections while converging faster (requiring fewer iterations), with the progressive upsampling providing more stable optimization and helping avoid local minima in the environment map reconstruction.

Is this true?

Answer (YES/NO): NO